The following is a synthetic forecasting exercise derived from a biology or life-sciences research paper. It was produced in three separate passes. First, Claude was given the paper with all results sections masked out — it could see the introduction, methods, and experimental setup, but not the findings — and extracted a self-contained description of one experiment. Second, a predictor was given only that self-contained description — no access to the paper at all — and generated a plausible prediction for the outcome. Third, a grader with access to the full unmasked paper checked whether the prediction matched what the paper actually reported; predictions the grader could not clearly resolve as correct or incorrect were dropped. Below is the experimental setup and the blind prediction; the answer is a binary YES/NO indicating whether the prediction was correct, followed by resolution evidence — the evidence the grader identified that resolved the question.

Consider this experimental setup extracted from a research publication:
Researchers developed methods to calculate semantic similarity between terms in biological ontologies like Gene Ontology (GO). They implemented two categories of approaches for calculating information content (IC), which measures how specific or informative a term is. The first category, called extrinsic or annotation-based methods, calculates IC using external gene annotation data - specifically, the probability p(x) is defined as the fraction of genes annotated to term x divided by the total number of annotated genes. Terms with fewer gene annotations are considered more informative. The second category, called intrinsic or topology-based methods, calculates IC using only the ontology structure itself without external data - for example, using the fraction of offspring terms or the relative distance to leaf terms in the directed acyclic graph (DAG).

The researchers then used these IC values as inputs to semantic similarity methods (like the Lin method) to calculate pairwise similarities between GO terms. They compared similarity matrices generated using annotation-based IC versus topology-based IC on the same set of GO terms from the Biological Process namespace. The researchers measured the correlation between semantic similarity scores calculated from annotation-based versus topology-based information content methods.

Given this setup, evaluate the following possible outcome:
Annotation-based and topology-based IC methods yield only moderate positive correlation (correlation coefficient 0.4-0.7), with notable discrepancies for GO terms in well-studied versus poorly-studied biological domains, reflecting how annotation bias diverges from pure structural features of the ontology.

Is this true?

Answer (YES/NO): NO